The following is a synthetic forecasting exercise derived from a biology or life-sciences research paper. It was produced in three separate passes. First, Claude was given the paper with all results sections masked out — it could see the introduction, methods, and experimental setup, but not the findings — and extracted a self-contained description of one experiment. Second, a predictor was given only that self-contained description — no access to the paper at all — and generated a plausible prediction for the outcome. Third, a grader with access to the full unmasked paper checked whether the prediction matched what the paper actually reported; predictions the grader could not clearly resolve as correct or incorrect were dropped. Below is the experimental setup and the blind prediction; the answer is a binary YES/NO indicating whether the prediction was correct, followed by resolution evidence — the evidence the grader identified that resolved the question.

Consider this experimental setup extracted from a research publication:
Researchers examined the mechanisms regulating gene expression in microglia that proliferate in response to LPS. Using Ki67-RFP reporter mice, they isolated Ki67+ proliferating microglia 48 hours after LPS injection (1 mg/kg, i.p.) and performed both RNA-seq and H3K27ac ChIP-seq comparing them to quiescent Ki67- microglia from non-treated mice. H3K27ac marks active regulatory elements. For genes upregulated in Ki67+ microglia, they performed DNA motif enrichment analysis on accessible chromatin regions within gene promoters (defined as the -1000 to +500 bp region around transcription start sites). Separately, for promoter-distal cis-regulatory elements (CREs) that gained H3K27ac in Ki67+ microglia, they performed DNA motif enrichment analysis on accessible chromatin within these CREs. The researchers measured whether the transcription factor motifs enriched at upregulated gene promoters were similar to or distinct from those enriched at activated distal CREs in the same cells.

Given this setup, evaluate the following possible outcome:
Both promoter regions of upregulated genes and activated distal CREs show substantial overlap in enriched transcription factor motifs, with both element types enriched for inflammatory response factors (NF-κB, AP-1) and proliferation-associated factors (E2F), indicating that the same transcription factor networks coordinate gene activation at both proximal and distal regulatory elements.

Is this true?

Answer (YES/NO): NO